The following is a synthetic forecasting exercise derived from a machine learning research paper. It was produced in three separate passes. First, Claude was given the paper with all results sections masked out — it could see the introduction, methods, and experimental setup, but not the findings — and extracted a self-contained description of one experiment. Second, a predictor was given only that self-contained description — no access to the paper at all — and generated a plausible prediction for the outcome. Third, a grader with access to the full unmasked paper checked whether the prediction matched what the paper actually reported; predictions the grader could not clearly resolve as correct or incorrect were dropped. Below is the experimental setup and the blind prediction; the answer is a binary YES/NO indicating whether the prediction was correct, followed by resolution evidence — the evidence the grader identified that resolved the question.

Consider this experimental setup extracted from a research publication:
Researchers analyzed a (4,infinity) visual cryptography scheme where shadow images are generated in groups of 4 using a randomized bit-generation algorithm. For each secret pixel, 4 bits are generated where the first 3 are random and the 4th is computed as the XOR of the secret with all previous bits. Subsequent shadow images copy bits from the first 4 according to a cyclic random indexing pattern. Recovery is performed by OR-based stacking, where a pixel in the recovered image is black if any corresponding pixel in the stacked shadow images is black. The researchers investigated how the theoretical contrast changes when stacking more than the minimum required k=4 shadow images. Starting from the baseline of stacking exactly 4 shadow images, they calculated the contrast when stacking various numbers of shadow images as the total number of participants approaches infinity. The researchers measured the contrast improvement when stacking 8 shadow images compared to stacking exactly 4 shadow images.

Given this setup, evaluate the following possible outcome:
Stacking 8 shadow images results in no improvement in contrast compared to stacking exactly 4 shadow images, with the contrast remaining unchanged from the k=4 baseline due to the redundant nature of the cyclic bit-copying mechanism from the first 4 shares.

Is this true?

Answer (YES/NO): NO